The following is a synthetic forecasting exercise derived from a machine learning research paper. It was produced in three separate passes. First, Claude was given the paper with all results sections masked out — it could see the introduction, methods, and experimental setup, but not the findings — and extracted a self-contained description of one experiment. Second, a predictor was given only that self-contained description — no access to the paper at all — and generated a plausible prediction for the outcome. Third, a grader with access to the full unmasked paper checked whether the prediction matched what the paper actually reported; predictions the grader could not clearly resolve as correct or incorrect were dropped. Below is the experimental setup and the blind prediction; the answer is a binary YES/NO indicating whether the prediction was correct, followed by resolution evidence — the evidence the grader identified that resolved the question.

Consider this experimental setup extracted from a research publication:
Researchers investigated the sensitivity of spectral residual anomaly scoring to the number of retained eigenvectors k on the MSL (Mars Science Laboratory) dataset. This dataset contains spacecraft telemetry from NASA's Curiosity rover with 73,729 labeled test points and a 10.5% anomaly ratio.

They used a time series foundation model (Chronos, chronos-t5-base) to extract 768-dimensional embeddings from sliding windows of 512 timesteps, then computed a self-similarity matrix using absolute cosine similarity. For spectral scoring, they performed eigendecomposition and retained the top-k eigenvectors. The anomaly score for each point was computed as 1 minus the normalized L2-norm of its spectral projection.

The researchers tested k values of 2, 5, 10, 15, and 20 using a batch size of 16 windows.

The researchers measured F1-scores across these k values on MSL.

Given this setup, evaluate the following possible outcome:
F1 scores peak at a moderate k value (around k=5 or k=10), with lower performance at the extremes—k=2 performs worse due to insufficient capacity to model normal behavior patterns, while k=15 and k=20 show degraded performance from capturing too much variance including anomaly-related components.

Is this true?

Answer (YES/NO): NO